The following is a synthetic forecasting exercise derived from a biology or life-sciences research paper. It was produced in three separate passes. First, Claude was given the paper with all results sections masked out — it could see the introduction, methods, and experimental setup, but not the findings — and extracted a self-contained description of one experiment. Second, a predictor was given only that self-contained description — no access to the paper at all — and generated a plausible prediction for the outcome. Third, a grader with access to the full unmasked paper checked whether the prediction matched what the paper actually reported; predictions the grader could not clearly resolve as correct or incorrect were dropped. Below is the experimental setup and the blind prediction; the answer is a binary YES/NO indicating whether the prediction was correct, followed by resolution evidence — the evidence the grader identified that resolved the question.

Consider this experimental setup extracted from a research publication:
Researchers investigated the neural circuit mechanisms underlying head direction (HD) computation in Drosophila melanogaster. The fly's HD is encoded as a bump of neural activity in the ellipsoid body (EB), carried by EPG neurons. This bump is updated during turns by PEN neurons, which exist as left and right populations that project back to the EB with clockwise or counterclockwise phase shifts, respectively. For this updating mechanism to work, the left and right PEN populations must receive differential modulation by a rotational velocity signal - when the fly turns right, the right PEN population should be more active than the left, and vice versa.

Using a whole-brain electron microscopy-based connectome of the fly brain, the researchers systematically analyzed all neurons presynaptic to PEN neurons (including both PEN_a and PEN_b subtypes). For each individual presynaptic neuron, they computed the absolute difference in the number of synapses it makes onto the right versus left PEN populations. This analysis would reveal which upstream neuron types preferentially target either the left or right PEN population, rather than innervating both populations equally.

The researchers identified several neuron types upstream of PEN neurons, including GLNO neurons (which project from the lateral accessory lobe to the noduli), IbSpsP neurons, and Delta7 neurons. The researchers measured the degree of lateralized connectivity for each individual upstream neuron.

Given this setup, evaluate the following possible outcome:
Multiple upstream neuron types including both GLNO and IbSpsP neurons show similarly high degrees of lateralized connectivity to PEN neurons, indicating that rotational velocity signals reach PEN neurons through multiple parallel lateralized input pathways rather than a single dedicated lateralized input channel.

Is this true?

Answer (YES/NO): NO